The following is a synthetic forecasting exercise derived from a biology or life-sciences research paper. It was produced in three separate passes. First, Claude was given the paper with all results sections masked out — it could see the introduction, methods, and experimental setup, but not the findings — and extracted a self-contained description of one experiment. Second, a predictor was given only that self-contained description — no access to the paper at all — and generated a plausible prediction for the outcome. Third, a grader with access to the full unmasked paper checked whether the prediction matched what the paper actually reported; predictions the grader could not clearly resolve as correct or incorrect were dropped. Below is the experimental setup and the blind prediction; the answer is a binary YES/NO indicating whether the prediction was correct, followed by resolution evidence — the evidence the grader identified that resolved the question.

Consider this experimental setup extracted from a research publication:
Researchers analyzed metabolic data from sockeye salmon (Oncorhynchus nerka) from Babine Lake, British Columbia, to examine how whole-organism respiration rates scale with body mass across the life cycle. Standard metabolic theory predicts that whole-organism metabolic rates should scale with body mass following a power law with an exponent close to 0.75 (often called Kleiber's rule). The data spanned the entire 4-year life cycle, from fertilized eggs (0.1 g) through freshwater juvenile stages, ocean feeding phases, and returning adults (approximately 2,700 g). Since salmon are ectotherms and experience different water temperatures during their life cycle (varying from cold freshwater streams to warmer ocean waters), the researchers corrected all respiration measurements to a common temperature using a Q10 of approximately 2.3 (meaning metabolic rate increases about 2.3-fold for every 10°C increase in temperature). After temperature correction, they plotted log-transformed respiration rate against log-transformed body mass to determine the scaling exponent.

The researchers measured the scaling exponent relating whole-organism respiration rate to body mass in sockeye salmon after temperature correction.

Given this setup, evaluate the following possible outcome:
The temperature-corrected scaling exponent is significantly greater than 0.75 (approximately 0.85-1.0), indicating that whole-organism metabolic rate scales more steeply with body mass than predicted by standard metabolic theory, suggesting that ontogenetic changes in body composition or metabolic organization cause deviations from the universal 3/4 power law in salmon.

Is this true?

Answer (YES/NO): YES